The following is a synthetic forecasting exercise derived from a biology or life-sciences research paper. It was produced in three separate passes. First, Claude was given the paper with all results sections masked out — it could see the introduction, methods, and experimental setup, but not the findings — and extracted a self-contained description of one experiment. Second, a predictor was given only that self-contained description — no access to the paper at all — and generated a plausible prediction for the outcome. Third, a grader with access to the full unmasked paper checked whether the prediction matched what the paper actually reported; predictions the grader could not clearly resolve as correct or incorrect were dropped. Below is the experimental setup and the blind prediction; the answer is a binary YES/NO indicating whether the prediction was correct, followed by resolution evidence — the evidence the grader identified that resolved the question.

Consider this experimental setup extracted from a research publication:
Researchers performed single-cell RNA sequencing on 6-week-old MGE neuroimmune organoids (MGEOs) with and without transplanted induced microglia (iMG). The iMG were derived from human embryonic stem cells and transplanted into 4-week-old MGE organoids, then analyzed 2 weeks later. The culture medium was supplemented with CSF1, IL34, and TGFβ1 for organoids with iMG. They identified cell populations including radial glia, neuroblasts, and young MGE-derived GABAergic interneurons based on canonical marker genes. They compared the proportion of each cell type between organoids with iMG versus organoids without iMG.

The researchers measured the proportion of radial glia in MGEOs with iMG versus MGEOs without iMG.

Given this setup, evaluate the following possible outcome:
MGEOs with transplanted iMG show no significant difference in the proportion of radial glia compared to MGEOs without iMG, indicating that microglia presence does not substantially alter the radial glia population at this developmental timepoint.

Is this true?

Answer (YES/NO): NO